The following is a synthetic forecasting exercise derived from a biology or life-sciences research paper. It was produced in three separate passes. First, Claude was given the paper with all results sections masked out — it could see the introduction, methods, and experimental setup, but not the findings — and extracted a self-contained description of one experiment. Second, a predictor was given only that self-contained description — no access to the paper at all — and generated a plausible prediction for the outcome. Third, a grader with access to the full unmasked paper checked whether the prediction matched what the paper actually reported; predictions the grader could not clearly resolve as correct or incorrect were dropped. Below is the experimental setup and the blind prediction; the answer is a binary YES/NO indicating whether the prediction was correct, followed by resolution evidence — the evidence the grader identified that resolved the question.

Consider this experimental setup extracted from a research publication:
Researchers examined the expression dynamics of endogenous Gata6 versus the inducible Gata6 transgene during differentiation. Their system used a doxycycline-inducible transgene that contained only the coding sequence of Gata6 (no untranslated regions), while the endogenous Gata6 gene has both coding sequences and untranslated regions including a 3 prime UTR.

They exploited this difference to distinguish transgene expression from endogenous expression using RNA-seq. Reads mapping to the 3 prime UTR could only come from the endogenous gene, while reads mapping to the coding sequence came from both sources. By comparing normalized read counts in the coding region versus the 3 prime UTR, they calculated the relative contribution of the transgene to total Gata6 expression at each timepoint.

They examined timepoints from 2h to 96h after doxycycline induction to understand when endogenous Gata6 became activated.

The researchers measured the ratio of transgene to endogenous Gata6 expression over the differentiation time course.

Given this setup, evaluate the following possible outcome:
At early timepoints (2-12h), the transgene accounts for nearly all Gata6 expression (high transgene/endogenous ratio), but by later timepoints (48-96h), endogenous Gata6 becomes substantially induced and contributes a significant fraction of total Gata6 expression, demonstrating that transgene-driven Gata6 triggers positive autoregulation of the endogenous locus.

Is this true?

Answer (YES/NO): NO